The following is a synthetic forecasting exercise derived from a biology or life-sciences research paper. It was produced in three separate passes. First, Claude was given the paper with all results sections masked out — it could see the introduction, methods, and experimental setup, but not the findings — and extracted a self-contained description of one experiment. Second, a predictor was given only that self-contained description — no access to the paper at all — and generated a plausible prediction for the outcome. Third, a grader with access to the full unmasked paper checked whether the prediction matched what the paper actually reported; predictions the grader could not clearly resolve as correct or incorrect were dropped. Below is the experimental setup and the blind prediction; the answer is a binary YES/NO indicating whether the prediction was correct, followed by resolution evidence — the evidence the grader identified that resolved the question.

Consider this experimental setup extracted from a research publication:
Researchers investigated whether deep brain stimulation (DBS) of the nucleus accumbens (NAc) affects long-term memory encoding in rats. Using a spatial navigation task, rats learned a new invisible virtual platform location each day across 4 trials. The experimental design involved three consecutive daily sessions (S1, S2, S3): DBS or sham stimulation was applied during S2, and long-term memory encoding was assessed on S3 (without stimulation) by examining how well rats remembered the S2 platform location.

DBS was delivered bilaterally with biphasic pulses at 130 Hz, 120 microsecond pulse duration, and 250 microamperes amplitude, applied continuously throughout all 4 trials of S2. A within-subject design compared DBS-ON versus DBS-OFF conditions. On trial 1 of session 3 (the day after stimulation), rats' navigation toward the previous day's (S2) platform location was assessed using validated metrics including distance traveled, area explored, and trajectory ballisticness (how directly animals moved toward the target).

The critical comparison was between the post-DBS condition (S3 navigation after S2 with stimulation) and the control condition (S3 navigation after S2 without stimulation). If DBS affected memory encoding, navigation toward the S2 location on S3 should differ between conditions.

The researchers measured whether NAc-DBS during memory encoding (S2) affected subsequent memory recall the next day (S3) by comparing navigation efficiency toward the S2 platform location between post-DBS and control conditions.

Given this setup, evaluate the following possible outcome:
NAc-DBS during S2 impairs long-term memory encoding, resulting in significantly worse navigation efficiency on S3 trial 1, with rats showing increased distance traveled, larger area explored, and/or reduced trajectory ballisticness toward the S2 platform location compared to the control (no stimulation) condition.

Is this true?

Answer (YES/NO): NO